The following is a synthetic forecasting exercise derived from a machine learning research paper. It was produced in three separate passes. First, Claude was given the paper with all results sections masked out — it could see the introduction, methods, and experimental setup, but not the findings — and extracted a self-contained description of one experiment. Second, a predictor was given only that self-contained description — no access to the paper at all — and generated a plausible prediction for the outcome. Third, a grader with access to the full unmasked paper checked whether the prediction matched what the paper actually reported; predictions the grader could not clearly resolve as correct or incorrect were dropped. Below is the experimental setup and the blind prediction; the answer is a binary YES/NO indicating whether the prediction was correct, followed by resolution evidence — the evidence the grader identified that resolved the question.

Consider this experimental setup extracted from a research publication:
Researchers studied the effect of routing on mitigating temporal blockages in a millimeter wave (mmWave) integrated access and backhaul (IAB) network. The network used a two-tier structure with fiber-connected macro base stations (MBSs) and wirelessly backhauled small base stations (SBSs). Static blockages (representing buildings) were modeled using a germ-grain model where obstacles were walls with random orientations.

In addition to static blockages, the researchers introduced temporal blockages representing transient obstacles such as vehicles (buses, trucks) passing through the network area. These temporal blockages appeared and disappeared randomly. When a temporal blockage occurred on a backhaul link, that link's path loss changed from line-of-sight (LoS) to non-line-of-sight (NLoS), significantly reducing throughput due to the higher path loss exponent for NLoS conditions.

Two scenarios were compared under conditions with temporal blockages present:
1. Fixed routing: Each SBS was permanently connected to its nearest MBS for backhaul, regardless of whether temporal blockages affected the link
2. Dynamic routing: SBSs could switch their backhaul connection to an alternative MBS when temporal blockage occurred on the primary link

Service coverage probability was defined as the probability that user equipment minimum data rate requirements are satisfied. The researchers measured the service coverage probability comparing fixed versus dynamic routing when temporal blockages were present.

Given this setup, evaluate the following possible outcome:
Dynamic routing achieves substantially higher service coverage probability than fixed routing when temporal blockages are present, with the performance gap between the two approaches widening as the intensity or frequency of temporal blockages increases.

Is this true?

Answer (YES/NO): NO